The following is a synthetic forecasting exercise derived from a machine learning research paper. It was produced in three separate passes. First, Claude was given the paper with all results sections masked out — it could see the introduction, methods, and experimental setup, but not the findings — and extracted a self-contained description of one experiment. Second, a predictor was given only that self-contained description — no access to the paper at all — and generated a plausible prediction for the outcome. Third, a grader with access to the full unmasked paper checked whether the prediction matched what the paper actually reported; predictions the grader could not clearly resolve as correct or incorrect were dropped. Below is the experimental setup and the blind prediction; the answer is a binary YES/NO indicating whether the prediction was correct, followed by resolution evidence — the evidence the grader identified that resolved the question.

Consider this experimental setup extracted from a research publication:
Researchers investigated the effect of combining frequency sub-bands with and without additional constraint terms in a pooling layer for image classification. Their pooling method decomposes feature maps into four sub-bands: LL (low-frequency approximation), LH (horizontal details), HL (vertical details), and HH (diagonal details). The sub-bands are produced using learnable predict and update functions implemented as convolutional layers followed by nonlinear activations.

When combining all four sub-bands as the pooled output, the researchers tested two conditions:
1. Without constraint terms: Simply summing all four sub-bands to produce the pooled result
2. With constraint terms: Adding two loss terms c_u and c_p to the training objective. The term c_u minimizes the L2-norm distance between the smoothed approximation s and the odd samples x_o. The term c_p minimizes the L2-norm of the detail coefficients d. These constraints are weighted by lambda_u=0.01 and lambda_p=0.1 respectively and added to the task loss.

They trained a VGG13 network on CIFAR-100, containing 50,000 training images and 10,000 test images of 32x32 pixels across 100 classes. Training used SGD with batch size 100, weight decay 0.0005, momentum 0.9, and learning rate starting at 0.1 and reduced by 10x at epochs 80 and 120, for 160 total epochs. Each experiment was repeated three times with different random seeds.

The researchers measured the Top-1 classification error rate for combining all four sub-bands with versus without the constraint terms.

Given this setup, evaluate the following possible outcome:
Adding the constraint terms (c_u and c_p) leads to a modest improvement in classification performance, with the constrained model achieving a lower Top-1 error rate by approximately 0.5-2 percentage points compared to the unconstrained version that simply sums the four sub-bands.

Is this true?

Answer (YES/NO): NO